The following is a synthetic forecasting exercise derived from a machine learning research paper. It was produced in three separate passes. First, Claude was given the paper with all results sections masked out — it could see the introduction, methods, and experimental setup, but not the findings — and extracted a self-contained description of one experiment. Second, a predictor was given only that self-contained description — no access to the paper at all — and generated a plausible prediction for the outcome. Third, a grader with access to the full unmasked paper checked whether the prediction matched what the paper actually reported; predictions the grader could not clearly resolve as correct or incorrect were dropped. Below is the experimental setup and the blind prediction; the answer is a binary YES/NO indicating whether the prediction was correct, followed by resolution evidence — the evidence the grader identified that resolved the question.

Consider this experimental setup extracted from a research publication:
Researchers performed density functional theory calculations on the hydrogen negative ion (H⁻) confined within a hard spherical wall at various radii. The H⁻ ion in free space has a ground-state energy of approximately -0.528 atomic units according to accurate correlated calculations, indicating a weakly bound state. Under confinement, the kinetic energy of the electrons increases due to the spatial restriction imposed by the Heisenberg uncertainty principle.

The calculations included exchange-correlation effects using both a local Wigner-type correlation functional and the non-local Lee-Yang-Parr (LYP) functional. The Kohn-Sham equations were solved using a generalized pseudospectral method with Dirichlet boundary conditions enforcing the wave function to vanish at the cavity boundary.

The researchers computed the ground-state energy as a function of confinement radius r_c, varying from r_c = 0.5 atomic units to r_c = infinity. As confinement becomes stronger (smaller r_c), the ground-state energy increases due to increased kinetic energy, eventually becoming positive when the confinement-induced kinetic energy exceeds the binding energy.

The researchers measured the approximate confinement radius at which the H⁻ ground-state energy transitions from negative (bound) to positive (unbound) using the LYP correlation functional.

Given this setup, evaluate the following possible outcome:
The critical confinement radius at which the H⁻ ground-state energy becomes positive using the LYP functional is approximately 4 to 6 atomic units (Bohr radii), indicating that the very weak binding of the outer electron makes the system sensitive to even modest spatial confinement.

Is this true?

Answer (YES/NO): NO